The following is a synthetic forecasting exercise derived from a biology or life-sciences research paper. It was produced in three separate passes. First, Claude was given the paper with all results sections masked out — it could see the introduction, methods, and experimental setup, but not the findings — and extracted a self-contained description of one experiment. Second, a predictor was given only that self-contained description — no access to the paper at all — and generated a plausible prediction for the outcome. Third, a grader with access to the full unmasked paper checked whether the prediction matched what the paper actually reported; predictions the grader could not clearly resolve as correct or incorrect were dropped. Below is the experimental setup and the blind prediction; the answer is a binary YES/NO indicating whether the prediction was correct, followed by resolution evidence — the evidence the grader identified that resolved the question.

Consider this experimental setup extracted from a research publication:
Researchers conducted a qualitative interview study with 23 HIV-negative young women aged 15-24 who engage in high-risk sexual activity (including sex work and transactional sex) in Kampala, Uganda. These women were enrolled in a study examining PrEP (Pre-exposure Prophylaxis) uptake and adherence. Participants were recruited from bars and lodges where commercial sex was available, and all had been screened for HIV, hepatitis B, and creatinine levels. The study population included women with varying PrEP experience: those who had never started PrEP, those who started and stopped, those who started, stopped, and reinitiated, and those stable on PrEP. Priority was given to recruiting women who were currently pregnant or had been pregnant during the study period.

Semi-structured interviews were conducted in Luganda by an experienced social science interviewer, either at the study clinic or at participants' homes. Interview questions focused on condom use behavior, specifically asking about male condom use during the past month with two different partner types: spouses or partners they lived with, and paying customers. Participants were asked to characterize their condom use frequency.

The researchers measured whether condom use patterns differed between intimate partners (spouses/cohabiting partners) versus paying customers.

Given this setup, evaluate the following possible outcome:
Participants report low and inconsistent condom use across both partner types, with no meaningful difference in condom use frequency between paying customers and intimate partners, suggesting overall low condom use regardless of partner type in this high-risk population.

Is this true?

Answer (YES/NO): NO